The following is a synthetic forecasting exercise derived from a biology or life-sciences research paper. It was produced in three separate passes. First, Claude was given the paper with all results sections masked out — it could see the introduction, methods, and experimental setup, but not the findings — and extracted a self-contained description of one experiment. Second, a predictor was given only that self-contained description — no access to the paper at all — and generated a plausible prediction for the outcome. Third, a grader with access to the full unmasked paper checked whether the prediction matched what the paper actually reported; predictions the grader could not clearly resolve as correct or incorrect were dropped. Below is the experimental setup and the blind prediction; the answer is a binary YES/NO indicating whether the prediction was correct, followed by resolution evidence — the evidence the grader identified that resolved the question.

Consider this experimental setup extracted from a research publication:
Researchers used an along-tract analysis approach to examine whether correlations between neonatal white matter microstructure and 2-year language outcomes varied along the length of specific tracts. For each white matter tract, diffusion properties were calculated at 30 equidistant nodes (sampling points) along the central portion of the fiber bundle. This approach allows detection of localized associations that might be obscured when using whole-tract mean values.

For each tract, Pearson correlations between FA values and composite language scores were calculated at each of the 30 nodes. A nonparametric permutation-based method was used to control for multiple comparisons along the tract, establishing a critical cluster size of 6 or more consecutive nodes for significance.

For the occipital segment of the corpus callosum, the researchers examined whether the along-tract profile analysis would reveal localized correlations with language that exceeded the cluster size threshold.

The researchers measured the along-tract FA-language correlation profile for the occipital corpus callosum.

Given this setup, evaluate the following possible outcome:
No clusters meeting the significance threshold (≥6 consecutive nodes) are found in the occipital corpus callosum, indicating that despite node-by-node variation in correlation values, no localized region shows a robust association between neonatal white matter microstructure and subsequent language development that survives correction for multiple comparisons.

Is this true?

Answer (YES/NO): YES